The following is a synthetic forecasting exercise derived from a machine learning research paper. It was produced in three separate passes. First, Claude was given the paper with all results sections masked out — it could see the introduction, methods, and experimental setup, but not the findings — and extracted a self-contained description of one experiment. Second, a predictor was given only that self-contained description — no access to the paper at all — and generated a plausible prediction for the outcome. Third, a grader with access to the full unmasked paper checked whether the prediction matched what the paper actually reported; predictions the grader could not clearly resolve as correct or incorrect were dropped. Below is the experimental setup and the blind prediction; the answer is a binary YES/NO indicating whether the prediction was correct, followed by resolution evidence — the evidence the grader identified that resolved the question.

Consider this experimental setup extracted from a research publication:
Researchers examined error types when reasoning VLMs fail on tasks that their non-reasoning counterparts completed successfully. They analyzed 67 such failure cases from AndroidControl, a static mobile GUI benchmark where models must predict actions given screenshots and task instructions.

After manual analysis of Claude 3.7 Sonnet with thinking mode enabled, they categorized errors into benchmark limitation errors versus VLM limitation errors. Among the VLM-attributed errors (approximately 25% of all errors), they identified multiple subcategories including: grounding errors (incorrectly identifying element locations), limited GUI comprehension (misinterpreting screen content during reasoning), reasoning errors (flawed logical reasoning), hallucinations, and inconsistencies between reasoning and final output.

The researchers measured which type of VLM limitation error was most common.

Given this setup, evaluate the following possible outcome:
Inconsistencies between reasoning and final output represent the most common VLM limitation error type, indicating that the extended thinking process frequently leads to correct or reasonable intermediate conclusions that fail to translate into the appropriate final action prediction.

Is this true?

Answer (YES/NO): NO